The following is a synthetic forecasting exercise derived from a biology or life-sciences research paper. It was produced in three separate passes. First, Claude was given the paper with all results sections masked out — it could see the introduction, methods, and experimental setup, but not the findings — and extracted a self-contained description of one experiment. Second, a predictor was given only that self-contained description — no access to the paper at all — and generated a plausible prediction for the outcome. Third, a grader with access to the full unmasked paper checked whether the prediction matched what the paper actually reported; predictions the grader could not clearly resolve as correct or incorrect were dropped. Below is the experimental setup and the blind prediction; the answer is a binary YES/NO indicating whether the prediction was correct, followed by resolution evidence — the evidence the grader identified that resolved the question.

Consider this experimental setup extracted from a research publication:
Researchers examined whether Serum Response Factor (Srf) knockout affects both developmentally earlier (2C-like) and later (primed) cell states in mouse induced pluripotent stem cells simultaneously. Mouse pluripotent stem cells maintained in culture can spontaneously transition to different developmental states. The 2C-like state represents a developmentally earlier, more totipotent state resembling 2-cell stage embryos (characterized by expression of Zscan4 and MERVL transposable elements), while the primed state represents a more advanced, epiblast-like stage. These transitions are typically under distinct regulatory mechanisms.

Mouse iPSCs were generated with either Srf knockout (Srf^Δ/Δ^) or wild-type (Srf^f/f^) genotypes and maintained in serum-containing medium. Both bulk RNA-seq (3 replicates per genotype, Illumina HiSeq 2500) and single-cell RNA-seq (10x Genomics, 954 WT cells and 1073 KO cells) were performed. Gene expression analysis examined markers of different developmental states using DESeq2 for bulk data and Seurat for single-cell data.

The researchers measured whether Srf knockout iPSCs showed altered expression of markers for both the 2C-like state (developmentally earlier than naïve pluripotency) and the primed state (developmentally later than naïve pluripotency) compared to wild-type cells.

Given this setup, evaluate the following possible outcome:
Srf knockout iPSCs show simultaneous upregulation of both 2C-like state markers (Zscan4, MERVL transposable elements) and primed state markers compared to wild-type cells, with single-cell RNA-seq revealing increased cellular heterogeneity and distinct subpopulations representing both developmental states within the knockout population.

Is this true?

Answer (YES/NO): YES